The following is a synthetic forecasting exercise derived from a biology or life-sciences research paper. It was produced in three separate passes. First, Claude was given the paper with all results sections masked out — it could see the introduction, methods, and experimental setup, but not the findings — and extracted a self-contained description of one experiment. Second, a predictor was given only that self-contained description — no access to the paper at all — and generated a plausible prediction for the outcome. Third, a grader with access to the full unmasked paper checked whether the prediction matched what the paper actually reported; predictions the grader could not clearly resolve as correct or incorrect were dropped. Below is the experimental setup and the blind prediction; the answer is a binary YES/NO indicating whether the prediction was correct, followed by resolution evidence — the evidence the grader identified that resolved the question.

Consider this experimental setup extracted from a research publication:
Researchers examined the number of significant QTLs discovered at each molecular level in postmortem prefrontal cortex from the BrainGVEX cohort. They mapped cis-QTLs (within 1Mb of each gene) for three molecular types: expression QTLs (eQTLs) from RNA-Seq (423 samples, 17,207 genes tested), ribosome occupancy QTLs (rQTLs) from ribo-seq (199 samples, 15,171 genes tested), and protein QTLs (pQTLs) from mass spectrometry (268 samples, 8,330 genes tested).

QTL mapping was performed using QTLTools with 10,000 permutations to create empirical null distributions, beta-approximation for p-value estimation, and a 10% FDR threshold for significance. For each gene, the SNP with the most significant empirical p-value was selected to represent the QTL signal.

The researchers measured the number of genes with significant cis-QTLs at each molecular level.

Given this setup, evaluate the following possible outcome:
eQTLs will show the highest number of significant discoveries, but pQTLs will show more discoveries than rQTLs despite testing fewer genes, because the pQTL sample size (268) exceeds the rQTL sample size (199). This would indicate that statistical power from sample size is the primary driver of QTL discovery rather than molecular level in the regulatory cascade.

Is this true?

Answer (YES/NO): NO